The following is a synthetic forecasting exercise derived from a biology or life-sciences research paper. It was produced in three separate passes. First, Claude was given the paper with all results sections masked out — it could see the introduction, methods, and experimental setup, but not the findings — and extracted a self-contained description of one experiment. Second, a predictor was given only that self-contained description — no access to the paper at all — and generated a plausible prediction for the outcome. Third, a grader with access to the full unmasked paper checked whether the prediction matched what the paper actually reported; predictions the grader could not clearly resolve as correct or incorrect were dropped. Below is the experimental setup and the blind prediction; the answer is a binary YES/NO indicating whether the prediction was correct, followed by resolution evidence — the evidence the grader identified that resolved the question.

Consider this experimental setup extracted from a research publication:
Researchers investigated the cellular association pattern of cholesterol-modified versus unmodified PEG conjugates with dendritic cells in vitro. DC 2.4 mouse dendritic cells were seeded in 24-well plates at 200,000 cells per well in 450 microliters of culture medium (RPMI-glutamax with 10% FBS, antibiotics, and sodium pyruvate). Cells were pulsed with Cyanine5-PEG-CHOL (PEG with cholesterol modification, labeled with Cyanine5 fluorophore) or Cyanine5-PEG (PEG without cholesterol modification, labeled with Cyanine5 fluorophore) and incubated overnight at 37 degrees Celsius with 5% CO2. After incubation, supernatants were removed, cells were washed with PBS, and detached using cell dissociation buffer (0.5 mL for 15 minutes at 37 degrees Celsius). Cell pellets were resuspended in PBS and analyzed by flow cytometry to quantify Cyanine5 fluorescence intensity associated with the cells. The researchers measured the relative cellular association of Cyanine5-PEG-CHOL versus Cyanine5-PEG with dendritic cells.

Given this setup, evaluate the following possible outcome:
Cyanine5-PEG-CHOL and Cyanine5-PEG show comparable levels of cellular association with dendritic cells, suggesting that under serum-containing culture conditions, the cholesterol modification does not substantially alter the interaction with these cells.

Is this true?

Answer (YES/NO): NO